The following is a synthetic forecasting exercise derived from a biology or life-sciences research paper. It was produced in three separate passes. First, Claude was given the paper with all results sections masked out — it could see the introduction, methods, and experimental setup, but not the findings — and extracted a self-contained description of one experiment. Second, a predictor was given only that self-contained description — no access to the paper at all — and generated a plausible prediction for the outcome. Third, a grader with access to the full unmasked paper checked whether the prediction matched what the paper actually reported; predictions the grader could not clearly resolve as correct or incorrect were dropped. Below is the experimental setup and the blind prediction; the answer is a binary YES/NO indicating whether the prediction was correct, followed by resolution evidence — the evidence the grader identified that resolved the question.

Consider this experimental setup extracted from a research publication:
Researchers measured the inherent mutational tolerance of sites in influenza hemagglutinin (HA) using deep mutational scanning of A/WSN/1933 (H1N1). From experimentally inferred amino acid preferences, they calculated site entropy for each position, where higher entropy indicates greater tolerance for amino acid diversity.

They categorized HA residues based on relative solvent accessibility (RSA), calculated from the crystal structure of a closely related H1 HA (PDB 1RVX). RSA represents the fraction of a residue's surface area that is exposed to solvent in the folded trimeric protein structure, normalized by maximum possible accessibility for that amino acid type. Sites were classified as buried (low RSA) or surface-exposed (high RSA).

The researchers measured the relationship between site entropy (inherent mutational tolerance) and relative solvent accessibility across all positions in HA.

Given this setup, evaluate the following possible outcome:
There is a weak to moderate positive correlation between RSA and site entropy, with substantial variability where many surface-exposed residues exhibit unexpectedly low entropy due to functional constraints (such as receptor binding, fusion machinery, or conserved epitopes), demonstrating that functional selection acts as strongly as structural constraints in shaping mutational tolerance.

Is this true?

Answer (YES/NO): NO